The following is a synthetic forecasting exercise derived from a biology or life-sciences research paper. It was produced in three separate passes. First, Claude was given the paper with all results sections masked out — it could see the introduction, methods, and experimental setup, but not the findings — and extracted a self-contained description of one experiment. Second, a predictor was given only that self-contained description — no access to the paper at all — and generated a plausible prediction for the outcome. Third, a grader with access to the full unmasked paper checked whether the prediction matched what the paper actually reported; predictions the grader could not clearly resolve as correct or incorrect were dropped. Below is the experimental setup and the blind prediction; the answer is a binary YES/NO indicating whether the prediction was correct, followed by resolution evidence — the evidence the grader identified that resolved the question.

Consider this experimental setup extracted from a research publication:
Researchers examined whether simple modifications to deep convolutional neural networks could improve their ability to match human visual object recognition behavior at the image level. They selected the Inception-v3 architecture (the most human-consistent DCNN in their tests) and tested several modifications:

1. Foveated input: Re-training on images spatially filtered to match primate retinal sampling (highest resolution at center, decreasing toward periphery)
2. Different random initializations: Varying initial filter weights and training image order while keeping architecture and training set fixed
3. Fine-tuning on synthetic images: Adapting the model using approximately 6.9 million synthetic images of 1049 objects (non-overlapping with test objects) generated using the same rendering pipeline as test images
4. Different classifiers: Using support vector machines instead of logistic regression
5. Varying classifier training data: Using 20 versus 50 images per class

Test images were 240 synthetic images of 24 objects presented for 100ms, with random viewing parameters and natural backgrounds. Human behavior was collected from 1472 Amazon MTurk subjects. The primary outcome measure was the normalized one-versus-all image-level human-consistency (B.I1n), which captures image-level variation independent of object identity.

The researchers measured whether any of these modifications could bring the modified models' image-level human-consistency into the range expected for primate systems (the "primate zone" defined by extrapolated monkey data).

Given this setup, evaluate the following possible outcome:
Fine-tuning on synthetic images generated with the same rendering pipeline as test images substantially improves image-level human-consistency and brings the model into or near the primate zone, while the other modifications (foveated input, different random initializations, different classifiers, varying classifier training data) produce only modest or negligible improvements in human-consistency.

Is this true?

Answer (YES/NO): NO